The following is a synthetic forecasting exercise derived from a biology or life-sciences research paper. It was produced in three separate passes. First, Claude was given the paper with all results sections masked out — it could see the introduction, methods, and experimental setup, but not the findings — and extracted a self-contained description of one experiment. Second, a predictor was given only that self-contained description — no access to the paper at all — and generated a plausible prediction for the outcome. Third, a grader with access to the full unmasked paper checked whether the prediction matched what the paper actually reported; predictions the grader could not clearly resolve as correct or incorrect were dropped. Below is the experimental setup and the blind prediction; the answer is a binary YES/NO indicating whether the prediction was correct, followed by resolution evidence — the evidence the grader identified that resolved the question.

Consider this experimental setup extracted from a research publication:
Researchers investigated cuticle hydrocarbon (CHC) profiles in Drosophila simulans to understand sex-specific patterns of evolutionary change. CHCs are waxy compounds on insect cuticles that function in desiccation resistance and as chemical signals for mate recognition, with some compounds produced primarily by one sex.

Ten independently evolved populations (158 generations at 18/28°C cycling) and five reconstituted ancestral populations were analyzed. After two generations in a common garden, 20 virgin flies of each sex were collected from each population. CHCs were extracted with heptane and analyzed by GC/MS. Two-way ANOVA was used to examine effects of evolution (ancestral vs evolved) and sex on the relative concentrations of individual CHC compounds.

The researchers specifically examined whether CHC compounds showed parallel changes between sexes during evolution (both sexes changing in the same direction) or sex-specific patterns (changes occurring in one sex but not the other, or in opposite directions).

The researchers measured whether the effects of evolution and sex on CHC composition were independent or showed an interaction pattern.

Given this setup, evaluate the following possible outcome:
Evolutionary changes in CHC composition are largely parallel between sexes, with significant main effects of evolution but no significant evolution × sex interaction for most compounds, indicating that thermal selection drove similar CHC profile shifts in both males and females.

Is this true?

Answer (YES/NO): YES